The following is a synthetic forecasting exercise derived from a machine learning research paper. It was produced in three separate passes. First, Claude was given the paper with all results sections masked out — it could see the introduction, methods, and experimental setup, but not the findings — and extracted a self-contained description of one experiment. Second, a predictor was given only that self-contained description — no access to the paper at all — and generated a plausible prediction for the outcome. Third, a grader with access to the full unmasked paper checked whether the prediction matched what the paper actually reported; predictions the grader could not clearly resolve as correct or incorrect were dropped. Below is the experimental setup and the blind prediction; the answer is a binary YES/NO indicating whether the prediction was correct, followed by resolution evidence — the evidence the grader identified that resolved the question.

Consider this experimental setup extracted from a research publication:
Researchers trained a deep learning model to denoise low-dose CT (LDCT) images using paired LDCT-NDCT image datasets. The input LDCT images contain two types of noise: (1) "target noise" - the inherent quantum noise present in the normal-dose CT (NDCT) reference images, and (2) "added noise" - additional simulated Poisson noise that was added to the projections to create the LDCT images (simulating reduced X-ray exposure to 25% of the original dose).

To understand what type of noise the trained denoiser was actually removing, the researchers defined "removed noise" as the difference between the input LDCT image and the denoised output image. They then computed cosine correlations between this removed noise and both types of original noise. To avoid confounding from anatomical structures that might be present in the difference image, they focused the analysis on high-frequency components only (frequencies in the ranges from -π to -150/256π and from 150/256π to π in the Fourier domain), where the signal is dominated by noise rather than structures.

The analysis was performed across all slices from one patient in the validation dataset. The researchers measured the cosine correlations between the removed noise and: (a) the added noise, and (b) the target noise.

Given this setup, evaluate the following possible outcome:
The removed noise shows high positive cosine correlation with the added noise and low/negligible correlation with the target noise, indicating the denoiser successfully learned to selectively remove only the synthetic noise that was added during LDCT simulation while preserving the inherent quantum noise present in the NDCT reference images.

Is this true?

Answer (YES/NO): NO